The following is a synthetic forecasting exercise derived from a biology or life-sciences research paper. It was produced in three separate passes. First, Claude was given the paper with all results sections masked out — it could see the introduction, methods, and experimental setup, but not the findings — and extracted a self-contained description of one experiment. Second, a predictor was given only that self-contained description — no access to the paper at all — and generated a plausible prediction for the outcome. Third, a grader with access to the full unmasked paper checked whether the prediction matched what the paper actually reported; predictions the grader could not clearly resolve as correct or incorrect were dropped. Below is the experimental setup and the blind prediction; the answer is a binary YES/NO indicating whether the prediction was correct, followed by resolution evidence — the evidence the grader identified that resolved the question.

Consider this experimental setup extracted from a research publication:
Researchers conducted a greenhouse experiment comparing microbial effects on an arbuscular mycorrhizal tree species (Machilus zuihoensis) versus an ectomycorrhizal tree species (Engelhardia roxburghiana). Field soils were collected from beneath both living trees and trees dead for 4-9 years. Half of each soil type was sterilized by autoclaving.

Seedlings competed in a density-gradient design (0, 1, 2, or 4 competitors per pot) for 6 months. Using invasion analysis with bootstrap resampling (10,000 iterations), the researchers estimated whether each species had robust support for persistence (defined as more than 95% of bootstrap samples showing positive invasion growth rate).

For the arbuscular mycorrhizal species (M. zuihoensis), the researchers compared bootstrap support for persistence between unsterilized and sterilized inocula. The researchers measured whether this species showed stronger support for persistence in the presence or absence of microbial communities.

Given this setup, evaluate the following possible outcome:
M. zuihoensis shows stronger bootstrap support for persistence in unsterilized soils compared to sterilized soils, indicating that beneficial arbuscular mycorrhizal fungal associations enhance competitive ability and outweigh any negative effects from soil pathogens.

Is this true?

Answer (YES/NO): NO